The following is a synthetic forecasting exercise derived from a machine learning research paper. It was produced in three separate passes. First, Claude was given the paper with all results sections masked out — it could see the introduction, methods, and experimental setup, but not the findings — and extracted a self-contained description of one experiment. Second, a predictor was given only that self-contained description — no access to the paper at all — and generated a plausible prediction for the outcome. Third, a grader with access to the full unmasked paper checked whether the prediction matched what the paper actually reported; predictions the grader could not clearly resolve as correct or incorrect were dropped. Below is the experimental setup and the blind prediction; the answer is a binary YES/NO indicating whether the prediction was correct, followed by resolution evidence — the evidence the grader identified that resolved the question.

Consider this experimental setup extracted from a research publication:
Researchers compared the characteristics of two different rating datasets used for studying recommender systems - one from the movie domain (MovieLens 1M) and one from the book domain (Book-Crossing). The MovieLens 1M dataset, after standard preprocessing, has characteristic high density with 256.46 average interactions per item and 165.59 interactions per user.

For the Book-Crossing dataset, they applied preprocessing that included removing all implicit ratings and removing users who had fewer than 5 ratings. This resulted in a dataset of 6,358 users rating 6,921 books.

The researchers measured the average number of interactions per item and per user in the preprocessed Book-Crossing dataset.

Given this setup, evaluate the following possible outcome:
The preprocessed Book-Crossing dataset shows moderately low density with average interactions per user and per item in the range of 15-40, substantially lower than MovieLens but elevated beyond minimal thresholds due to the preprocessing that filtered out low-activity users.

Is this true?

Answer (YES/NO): NO